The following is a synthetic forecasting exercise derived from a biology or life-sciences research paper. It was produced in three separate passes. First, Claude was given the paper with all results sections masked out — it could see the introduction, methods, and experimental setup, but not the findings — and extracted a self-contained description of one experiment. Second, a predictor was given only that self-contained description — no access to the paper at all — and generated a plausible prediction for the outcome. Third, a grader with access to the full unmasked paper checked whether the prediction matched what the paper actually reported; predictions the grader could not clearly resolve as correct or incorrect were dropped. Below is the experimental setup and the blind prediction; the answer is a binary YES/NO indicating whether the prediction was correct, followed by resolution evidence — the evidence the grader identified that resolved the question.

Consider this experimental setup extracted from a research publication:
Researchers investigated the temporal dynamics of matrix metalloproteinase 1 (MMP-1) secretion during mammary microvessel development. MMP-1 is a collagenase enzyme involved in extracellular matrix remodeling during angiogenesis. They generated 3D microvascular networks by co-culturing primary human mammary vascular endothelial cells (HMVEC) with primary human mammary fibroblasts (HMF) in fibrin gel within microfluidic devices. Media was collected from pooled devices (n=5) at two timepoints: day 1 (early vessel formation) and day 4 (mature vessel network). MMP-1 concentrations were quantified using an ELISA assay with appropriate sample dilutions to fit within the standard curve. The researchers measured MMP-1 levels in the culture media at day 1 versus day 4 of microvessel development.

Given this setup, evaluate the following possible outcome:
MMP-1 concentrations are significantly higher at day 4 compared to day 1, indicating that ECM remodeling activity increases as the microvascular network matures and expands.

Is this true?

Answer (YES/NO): NO